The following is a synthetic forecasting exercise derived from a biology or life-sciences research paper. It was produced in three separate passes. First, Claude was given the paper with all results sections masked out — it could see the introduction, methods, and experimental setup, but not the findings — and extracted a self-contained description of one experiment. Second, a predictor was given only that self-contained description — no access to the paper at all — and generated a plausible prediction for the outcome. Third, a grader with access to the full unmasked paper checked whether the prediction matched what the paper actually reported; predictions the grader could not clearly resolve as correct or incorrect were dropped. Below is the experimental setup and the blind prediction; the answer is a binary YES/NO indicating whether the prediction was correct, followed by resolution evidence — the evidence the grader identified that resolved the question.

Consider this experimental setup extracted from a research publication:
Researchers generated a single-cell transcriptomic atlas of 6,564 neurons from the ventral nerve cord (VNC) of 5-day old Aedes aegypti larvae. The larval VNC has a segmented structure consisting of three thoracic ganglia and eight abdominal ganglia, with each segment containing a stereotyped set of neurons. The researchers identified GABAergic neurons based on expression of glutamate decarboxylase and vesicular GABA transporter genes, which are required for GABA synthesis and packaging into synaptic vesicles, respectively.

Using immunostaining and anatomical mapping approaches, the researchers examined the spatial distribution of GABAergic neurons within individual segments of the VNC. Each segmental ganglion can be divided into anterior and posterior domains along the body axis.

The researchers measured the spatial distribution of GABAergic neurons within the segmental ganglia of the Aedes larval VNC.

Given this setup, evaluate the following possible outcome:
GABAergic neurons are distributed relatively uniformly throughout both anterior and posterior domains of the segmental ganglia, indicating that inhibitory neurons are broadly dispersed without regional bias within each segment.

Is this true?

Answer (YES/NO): NO